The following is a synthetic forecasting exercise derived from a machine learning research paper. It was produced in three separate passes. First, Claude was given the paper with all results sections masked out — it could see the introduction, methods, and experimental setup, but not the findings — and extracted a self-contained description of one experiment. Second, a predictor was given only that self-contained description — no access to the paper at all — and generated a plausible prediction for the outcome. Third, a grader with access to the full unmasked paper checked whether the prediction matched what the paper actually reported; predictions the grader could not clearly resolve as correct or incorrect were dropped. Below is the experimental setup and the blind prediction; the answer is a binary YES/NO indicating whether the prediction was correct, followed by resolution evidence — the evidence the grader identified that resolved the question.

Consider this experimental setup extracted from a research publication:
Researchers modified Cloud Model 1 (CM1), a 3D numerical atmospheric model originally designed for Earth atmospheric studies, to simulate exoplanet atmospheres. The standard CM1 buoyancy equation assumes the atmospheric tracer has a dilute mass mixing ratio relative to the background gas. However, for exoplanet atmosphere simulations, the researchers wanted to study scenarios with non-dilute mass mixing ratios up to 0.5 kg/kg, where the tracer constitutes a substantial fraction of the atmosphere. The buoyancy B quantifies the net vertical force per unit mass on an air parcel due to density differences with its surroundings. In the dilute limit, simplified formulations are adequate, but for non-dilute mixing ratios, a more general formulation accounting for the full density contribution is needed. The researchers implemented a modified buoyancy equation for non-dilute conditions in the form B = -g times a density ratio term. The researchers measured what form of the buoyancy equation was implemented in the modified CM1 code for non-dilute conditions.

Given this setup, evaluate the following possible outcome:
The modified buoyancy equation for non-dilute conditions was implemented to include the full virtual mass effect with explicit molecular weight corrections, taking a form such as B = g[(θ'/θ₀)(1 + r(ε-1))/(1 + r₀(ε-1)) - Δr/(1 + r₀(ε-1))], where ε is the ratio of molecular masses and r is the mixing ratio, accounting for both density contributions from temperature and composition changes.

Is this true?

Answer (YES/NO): NO